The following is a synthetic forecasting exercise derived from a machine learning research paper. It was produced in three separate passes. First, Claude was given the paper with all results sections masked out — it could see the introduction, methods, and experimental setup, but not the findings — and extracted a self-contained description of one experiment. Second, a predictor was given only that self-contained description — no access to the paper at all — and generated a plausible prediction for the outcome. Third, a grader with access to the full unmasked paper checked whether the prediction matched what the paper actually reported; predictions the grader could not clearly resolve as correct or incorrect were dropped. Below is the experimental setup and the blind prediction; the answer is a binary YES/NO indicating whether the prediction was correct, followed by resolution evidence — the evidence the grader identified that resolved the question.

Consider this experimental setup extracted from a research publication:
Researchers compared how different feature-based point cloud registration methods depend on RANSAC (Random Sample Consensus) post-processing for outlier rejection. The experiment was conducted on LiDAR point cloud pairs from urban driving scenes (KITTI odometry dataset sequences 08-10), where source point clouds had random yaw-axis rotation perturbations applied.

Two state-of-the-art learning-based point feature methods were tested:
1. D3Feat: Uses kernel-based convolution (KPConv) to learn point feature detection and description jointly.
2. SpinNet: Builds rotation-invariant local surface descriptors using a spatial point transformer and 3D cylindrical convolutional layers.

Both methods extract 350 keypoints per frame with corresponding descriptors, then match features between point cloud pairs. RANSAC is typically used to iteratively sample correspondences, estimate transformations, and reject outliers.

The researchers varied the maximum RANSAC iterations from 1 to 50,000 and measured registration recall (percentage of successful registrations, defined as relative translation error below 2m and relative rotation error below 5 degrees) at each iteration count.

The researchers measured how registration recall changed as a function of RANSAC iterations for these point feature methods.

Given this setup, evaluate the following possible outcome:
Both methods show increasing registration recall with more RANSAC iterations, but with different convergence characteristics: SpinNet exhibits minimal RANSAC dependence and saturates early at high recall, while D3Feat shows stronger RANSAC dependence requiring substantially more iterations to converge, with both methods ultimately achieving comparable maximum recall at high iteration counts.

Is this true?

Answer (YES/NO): NO